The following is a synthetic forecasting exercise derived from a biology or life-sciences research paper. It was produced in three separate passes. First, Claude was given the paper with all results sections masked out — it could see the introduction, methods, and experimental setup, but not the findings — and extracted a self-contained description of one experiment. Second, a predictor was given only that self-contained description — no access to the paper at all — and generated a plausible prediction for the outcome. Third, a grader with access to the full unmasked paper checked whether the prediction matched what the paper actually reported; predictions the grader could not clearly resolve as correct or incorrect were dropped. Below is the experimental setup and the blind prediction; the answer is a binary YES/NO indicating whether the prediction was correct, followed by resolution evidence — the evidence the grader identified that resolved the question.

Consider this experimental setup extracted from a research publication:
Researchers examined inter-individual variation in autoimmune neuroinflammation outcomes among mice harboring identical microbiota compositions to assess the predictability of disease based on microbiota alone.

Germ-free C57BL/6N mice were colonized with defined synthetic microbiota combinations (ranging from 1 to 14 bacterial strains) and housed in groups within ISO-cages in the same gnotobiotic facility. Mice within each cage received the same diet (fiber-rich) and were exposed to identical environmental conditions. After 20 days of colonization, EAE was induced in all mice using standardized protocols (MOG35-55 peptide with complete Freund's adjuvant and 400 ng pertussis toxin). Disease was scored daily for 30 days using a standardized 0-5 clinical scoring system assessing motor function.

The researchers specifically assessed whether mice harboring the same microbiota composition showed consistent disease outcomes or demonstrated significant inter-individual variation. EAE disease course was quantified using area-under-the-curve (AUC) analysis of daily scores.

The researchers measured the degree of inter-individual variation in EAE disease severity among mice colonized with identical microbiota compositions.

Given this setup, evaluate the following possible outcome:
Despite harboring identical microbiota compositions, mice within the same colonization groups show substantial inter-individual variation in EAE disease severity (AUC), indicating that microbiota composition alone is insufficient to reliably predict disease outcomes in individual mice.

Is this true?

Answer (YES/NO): YES